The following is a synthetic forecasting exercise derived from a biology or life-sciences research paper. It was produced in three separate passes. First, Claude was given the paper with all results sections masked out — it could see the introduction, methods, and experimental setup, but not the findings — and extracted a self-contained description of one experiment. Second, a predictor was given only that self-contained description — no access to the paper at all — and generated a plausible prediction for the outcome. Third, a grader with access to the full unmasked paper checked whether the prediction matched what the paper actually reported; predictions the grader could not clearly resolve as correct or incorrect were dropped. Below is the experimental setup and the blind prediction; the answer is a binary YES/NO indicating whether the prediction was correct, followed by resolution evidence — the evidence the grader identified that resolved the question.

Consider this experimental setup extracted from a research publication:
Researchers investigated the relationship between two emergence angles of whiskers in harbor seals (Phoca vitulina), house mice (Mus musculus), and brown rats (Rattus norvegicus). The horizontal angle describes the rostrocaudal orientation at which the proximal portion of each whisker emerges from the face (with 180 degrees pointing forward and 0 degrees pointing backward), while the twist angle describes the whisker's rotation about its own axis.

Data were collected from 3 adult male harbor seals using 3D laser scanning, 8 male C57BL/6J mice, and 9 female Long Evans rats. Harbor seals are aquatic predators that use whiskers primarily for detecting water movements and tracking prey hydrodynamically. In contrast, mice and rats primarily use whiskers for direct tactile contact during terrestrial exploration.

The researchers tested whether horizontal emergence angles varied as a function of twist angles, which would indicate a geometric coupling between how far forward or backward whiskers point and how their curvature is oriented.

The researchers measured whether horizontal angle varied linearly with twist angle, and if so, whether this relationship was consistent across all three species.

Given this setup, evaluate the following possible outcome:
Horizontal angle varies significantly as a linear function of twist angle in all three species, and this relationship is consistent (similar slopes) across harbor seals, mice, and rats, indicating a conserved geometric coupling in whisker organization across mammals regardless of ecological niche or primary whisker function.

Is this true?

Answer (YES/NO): NO